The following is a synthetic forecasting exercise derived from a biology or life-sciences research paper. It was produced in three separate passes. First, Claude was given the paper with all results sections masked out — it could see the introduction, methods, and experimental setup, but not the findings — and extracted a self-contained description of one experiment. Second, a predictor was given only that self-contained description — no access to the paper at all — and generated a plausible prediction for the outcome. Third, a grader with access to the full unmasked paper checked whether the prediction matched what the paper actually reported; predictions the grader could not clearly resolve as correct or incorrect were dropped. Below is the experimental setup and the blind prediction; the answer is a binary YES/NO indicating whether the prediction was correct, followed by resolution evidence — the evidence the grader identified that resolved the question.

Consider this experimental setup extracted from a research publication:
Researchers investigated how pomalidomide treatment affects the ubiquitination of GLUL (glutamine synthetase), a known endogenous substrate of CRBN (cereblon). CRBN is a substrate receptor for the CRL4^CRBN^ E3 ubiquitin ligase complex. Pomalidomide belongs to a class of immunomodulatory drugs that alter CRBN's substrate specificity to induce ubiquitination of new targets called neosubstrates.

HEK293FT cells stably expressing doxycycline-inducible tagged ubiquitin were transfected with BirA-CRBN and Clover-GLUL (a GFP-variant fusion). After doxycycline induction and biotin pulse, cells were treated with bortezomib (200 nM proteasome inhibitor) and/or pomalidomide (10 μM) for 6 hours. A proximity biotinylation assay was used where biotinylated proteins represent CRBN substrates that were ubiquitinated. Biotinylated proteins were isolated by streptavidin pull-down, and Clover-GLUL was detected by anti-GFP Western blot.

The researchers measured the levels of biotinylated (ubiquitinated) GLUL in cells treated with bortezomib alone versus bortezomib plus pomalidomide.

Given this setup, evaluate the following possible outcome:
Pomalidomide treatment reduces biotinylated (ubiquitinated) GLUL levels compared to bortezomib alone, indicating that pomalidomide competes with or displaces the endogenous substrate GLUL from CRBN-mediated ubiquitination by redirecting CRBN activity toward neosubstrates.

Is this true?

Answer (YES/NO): YES